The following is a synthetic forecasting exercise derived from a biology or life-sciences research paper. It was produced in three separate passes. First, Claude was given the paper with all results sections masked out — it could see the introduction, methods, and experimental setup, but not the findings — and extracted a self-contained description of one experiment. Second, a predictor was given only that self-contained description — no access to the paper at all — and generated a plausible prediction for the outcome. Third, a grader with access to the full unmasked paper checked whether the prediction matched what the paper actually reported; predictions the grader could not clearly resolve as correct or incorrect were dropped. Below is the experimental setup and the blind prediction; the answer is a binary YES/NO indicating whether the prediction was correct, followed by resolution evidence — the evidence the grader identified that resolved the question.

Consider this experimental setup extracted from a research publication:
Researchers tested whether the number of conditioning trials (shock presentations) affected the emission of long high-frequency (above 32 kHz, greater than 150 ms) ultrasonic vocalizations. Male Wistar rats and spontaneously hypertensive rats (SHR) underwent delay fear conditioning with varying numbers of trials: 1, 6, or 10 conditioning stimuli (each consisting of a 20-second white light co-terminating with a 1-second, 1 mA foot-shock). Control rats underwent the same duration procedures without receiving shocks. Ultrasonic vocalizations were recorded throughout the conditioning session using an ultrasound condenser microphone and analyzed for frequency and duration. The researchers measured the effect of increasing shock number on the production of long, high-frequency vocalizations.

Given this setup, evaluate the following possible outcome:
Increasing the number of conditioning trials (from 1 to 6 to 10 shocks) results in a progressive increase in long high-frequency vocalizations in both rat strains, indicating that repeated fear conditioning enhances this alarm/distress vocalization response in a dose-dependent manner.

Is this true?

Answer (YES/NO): NO